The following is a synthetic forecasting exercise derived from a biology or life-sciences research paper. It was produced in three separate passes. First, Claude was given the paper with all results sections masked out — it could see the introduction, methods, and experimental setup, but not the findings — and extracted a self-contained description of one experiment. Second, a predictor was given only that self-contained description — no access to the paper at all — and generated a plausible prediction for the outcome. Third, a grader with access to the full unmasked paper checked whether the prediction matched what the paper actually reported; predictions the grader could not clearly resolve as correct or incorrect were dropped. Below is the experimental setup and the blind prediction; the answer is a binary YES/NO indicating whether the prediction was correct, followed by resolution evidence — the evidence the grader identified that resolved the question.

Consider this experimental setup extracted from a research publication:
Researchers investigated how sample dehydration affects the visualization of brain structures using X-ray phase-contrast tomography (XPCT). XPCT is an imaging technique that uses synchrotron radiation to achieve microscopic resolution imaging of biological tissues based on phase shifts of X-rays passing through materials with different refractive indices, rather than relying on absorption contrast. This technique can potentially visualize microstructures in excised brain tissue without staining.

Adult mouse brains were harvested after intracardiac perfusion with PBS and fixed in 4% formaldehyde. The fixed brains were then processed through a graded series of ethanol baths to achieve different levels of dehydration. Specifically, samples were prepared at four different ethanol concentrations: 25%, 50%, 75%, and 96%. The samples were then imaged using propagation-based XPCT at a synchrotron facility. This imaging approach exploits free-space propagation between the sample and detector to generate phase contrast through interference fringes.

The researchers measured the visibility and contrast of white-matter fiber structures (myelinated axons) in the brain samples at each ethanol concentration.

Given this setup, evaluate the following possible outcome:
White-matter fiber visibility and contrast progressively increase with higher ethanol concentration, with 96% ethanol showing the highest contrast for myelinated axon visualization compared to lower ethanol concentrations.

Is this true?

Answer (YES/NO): YES